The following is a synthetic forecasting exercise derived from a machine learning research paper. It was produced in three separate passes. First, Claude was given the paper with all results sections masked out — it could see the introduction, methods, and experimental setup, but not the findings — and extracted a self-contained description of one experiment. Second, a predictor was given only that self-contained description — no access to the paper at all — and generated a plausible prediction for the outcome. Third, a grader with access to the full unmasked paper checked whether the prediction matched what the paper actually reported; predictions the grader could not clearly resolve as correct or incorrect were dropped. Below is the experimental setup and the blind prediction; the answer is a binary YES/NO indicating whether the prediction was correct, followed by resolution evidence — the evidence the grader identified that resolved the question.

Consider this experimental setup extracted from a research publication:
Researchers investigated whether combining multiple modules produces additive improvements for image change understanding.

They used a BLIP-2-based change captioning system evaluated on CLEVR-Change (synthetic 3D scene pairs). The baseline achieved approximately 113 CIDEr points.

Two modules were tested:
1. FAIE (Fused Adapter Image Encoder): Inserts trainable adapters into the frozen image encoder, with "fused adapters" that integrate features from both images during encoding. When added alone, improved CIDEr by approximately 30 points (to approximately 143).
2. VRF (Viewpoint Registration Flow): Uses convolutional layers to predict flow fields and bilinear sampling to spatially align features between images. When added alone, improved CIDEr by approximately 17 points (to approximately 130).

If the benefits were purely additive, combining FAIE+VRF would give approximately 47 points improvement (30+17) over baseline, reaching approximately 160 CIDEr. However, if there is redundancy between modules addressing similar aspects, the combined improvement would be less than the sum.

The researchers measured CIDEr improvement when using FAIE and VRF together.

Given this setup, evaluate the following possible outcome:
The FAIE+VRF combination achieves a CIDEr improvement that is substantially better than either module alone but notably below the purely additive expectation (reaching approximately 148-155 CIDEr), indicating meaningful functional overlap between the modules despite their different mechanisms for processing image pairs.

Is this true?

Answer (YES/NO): YES